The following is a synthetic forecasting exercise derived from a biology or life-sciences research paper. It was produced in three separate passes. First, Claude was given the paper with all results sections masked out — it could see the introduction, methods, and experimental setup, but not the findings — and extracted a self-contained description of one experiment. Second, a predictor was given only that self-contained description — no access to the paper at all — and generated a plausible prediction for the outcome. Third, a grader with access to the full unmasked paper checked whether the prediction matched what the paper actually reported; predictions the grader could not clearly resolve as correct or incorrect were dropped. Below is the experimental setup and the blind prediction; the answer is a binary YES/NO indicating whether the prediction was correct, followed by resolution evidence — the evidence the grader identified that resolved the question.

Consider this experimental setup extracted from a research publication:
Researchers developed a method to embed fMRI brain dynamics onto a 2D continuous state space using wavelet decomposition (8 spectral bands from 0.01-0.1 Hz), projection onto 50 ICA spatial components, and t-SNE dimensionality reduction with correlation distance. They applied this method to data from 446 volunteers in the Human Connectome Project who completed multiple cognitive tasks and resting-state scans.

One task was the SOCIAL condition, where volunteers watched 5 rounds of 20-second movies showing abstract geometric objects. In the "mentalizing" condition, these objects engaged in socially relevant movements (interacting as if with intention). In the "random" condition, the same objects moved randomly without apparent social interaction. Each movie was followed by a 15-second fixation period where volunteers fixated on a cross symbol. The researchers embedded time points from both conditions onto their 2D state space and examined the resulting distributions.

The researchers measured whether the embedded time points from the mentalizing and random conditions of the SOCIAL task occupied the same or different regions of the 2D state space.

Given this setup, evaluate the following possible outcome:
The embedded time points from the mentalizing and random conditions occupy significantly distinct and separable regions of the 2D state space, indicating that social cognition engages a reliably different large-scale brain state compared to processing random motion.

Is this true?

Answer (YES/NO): YES